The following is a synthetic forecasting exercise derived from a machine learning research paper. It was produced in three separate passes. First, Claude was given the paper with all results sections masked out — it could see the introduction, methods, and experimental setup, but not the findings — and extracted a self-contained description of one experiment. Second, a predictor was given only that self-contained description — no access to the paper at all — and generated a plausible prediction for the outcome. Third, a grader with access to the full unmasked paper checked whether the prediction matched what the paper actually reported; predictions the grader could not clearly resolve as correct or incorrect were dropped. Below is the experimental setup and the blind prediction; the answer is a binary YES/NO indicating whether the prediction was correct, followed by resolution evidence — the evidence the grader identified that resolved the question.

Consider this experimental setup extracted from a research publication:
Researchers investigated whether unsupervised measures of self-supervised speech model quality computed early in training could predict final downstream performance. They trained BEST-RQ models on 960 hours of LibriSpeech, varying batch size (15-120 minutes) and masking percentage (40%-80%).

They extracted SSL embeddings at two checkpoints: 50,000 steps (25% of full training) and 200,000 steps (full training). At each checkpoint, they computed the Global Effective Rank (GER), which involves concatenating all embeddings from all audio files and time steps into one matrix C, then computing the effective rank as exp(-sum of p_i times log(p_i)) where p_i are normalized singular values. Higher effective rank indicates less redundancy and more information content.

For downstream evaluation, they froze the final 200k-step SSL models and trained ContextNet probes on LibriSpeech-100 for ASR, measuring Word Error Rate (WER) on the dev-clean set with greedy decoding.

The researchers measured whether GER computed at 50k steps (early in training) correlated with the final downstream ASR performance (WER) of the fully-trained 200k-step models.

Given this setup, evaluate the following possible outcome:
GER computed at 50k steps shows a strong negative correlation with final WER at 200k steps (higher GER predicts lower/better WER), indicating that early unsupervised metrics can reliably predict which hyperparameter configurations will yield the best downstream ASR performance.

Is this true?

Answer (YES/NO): YES